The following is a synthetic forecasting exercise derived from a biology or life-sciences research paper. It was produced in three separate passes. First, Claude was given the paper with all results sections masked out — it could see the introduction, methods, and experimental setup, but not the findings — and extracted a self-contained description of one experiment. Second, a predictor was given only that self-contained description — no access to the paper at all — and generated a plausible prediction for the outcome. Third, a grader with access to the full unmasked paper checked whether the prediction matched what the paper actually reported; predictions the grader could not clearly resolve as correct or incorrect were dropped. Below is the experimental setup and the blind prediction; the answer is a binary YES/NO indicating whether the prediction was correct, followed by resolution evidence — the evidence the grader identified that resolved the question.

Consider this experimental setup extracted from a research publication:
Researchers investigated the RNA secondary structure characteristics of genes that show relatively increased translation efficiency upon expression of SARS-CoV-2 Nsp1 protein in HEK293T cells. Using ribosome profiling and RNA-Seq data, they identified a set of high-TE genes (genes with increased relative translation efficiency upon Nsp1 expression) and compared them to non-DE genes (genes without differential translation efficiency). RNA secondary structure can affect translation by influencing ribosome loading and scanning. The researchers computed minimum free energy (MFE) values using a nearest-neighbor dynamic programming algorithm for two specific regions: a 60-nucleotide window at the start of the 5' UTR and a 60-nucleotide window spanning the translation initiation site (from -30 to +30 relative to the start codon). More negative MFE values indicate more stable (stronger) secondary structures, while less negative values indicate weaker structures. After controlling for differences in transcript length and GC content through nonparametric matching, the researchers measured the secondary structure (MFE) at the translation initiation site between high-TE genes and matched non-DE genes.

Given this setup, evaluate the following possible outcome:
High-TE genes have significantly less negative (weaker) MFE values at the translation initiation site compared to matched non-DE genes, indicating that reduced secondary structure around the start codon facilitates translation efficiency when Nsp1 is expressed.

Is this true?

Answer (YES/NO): YES